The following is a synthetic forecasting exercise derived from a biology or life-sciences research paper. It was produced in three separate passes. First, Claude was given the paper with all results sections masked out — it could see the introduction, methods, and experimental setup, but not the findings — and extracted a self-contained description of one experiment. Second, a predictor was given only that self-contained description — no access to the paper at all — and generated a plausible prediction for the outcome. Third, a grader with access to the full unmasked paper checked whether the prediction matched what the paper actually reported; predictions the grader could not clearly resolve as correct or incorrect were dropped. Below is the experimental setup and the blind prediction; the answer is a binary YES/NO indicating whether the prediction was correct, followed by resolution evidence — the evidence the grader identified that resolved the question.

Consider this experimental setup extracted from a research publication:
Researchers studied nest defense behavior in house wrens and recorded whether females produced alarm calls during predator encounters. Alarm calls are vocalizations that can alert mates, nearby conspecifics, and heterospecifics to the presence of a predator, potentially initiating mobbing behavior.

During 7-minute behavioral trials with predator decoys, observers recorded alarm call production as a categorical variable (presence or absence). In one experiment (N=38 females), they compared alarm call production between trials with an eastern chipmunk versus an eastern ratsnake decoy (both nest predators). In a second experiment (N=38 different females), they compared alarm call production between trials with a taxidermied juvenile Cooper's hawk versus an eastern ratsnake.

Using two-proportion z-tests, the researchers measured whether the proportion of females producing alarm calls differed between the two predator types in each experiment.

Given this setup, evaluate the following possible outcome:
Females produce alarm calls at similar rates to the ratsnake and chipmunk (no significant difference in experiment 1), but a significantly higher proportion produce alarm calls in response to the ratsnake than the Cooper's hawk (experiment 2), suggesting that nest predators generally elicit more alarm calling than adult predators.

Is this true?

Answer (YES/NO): NO